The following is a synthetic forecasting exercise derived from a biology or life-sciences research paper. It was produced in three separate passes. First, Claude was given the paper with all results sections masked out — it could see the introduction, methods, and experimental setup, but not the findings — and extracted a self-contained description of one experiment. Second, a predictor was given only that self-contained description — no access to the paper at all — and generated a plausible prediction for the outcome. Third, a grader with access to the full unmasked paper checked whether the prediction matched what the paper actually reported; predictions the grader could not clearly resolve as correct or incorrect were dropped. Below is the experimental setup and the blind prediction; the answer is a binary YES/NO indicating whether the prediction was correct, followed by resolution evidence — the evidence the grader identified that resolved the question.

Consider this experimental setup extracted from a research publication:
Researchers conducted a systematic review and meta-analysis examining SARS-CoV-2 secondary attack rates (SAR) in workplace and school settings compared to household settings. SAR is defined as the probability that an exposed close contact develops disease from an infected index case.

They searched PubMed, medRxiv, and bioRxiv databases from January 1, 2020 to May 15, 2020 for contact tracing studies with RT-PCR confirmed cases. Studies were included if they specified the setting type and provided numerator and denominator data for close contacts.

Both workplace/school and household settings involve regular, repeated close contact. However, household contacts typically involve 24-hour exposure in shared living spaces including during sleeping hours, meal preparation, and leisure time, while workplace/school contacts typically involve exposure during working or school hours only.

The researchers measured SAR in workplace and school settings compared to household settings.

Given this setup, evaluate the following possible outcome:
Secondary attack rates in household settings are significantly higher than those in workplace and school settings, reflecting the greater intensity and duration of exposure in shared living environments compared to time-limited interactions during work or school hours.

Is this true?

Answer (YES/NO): YES